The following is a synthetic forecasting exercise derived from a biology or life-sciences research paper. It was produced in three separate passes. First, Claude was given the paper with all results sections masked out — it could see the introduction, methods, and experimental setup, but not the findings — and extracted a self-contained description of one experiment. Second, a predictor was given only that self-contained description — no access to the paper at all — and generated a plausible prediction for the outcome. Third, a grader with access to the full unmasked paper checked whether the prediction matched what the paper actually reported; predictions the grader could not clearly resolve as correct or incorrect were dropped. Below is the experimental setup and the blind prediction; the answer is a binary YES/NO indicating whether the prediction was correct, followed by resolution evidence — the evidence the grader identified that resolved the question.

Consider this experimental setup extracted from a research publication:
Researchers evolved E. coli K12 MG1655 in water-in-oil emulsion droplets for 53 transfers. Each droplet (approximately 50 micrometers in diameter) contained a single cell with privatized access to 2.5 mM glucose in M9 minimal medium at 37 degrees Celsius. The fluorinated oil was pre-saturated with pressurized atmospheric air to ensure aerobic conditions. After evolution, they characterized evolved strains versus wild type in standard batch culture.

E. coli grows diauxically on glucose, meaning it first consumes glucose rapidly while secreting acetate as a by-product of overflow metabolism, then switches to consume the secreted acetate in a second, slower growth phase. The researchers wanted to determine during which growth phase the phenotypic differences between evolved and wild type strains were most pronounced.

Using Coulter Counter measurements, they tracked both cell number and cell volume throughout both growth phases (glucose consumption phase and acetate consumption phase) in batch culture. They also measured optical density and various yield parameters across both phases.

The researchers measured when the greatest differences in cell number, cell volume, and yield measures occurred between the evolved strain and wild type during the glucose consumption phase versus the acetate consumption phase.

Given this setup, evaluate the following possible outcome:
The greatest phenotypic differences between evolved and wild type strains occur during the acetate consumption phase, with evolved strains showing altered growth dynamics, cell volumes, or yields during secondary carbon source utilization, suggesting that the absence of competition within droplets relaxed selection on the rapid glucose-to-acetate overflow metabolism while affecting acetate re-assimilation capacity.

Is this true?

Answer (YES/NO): YES